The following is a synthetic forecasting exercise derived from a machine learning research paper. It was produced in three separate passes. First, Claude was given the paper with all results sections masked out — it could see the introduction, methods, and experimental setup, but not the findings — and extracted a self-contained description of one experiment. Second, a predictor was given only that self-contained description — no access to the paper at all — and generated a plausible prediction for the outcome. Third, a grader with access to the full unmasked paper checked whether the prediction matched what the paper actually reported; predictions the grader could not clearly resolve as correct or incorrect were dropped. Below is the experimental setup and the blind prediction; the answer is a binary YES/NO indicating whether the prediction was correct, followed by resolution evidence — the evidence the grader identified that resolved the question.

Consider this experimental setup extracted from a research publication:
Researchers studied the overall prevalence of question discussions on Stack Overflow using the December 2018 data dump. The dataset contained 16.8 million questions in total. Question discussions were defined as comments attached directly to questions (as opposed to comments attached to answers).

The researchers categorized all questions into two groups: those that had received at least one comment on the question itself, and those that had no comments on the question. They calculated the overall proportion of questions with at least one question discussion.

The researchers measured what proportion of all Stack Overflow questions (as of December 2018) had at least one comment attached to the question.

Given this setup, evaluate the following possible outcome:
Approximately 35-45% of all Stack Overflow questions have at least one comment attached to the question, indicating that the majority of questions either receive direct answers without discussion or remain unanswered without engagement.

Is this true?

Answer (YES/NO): NO